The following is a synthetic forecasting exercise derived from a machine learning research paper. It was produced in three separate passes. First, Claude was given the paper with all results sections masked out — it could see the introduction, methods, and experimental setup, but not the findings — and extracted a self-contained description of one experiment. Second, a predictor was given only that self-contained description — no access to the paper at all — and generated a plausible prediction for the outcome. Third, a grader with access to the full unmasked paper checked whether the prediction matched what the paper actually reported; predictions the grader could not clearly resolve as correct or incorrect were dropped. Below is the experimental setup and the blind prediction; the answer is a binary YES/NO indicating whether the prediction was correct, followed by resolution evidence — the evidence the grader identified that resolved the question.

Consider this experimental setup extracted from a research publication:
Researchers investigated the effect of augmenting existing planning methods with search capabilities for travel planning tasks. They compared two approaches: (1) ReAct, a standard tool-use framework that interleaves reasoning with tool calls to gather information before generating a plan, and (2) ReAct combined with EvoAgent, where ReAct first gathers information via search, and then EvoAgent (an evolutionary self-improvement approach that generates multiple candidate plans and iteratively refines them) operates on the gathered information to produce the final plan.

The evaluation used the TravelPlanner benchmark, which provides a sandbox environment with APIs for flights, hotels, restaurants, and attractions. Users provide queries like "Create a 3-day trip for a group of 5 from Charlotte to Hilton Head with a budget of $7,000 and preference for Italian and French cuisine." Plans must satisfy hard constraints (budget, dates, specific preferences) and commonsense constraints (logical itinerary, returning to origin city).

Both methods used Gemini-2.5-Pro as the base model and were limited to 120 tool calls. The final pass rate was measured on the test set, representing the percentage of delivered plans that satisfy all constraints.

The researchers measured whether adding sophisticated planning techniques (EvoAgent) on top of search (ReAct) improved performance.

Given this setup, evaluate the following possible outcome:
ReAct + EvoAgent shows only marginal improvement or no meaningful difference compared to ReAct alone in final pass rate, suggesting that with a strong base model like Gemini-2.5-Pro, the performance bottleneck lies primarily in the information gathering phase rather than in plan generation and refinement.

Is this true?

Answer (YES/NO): NO